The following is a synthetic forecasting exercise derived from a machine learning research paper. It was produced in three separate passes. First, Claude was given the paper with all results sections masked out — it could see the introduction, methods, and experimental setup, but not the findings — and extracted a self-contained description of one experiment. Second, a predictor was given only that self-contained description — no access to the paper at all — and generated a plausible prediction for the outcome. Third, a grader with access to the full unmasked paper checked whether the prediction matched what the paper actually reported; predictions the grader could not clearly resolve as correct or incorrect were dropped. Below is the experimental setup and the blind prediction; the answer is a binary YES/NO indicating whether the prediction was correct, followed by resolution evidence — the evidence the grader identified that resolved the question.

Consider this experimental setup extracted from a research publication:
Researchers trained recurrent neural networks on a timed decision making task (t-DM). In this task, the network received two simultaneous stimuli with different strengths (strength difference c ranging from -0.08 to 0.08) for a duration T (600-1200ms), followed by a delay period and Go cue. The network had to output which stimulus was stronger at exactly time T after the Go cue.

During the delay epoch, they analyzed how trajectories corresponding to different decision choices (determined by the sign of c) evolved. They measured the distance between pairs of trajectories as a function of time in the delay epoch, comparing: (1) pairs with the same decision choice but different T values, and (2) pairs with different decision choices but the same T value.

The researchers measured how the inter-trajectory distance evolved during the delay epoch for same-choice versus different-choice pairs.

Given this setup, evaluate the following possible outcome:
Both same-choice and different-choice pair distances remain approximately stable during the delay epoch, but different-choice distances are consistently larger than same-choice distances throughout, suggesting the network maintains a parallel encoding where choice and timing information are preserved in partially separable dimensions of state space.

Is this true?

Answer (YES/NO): NO